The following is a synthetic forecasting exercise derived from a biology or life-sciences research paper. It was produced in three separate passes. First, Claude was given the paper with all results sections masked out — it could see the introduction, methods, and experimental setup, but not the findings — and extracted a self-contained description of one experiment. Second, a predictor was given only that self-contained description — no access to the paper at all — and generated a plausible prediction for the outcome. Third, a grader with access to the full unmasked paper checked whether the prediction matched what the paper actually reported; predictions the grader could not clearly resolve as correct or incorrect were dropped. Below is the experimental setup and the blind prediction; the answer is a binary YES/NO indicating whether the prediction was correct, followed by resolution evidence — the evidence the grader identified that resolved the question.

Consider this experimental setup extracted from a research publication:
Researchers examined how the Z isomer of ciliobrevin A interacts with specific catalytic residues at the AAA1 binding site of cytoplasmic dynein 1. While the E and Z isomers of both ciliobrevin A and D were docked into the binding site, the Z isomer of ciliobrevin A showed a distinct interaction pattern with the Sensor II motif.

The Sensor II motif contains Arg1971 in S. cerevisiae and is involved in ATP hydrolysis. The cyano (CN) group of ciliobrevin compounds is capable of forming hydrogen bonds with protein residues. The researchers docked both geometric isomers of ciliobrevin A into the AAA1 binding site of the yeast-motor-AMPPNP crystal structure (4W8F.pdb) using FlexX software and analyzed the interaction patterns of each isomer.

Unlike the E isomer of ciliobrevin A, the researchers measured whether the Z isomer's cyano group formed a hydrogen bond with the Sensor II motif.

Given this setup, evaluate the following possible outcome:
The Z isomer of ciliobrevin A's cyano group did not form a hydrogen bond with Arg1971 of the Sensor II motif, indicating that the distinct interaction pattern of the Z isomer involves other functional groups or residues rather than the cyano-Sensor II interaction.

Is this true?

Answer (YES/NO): NO